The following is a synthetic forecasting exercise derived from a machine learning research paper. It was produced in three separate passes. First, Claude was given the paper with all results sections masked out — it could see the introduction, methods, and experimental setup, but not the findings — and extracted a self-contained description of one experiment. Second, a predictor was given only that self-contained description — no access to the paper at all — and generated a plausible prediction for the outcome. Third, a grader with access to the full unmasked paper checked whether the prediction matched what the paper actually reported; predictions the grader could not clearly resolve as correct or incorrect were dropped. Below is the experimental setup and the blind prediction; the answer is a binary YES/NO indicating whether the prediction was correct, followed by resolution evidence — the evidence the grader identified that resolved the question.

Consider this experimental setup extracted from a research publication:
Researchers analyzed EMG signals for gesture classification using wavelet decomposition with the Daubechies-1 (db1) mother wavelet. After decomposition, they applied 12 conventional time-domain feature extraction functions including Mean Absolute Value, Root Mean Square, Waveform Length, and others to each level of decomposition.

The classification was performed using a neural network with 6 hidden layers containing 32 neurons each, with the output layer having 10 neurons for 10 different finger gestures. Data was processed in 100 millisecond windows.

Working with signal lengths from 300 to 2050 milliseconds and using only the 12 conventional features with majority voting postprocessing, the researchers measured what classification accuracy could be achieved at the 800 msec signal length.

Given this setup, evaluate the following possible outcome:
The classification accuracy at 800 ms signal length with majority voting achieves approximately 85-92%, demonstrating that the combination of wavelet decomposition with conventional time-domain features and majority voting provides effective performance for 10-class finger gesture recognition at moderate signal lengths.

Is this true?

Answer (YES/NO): YES